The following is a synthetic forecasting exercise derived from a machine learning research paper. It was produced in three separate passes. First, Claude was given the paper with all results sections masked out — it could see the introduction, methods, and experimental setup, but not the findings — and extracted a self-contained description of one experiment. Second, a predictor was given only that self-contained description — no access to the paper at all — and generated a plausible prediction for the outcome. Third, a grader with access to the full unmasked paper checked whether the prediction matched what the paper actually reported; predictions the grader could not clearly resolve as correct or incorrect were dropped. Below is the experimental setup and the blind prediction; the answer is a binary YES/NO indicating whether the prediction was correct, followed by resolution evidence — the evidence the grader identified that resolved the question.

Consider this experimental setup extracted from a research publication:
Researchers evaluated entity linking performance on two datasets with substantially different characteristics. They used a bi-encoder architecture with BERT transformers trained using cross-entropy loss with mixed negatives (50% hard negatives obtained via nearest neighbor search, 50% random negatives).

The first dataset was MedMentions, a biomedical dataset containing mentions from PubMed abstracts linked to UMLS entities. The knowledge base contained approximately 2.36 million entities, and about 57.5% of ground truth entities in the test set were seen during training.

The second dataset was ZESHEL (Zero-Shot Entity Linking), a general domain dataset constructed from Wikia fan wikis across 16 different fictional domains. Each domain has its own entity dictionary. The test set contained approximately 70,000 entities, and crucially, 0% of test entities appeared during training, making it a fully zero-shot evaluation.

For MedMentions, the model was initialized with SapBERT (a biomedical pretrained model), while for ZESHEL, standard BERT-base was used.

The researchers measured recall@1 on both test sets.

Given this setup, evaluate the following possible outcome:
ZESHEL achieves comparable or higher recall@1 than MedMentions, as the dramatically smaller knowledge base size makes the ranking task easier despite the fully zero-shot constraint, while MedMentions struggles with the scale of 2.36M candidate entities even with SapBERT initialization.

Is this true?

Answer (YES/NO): NO